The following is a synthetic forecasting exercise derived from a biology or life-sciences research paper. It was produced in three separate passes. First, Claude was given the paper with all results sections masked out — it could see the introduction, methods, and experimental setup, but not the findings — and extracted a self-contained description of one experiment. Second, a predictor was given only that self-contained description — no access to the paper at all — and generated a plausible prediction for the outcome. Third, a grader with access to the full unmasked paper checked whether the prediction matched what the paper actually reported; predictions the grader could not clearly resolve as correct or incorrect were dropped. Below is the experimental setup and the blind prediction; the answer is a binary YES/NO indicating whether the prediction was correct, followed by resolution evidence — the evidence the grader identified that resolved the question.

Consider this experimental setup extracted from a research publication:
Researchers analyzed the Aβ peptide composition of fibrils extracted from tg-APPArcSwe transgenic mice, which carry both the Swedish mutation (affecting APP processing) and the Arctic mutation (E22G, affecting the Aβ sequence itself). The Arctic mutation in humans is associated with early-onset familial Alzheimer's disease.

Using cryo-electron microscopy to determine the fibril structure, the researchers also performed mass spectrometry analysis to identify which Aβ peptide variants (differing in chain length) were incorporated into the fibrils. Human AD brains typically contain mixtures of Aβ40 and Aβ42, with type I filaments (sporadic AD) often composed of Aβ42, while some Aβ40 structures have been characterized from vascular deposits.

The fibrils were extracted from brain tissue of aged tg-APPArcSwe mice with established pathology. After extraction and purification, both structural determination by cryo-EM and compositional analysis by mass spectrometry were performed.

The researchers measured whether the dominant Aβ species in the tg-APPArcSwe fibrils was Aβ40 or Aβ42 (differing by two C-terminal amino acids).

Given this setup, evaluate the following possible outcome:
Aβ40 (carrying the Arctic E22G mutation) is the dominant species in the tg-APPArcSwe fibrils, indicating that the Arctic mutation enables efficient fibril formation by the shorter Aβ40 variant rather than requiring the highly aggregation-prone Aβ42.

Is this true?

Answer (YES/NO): YES